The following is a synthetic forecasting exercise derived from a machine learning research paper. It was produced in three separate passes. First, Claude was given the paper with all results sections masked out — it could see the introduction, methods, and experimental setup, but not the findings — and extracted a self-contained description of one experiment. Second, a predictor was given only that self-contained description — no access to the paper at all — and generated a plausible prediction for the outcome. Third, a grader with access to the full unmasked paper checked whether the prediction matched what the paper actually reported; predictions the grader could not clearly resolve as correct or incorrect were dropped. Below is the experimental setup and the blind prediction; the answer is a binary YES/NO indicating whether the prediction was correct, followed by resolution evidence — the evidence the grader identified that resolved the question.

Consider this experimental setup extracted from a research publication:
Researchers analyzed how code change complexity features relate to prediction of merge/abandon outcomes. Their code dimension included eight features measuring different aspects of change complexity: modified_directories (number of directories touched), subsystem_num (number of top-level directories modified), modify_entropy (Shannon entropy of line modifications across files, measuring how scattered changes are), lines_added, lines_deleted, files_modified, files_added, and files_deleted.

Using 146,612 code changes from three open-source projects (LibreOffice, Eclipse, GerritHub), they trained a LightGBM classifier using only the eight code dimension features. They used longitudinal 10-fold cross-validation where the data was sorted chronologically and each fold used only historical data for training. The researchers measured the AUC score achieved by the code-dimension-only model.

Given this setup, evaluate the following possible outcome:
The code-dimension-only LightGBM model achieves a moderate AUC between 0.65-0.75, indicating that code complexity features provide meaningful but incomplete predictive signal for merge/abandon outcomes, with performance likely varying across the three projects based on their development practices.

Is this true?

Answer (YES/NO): NO